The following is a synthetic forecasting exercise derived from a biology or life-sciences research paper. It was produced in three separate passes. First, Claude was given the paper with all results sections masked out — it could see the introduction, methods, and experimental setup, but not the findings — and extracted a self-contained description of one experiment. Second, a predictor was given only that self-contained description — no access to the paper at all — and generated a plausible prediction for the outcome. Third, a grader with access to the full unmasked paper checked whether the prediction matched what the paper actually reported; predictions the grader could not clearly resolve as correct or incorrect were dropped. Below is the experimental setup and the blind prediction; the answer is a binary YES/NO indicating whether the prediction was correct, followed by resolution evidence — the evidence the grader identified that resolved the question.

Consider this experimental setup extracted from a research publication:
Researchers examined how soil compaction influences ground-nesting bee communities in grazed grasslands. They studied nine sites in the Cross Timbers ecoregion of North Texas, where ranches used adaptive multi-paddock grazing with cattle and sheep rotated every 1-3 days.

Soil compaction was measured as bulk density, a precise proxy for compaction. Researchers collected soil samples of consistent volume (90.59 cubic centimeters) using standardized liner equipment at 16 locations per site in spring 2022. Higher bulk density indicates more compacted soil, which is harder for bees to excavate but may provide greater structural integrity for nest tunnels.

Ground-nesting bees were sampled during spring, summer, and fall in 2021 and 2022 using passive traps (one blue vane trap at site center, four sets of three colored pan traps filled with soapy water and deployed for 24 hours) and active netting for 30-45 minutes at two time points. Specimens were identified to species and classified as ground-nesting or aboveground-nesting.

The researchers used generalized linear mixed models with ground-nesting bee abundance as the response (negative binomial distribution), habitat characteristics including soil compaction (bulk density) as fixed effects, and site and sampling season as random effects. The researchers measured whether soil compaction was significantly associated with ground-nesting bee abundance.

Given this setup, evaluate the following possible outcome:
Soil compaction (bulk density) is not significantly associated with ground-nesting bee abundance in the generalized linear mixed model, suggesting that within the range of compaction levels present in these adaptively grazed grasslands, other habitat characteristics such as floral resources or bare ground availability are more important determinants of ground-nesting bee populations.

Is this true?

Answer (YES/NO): NO